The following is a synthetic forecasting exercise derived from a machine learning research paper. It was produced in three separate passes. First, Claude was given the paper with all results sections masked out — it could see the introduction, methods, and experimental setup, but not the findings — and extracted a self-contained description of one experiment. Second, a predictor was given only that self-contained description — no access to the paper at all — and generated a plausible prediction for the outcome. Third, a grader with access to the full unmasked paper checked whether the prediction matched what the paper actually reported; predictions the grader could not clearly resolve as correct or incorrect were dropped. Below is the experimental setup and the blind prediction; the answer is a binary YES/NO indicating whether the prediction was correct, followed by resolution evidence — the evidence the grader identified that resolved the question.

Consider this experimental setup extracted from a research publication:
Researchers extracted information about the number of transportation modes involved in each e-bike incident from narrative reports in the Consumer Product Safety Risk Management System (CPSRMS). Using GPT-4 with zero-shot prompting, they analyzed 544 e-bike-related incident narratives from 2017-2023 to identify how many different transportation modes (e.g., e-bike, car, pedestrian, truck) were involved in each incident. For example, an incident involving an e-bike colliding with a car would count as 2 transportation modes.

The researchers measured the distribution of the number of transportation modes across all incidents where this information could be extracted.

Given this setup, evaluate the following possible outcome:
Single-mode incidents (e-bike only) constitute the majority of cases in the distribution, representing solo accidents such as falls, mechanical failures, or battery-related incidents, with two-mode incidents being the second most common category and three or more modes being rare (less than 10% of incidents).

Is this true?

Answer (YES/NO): YES